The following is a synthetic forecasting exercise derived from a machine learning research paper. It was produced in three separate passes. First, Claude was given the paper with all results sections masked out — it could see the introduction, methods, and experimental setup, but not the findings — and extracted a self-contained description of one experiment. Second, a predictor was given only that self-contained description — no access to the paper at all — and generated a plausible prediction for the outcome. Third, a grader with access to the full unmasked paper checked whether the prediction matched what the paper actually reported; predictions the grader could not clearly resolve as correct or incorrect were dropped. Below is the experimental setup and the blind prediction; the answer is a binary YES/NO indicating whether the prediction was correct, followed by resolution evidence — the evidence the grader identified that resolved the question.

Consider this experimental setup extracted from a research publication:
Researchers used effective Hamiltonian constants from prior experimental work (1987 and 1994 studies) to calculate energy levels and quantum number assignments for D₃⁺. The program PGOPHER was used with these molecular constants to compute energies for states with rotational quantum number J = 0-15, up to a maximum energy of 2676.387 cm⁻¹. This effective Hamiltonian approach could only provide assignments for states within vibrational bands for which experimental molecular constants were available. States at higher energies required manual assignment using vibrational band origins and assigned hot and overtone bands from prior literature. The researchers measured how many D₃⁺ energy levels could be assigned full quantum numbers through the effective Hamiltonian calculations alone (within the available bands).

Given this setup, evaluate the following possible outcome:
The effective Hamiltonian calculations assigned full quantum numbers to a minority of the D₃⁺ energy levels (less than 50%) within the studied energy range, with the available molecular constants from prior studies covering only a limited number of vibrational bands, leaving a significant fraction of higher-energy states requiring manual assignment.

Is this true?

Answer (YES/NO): YES